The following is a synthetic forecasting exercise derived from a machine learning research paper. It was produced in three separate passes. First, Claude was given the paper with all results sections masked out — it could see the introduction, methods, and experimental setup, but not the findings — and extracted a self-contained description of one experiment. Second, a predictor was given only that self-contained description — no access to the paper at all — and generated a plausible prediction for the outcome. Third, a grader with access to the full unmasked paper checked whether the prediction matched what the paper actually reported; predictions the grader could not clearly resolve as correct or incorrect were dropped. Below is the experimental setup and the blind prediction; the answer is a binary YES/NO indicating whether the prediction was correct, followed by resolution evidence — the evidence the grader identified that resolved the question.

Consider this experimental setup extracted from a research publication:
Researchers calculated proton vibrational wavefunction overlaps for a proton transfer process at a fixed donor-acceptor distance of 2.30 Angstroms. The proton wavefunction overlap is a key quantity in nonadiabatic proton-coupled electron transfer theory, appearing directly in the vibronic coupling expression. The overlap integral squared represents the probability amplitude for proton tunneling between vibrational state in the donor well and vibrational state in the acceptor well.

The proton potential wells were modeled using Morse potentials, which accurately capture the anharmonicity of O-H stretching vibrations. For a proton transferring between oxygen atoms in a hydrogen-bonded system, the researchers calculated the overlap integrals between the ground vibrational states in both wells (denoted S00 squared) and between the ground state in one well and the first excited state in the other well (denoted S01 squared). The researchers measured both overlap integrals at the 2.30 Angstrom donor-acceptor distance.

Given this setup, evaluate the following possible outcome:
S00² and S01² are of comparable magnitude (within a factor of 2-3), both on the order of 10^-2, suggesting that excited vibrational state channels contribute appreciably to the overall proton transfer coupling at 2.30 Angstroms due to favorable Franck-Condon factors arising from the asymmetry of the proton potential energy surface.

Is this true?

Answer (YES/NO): NO